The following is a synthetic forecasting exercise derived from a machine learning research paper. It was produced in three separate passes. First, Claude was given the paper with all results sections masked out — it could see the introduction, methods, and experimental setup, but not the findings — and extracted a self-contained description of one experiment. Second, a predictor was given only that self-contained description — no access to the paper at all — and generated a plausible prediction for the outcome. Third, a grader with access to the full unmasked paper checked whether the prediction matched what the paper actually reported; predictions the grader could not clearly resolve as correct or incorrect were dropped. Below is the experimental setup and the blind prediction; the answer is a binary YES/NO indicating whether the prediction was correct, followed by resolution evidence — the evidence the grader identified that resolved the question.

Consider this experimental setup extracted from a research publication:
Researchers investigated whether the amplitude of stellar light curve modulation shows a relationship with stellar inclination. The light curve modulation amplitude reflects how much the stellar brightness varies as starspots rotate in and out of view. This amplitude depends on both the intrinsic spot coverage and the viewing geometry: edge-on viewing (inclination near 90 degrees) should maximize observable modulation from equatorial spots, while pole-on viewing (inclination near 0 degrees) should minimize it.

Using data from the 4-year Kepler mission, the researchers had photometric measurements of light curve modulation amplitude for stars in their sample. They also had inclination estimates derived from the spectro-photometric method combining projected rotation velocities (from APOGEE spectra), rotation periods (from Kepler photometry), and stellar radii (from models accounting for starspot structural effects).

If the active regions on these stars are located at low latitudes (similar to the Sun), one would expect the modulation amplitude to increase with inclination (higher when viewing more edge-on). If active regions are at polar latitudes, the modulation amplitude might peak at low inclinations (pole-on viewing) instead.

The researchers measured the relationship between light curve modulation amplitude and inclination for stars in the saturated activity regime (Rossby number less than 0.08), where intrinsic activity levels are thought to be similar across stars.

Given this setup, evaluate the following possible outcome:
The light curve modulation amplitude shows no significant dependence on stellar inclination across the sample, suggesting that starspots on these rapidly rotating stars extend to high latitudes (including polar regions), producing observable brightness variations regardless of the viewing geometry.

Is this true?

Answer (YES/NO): NO